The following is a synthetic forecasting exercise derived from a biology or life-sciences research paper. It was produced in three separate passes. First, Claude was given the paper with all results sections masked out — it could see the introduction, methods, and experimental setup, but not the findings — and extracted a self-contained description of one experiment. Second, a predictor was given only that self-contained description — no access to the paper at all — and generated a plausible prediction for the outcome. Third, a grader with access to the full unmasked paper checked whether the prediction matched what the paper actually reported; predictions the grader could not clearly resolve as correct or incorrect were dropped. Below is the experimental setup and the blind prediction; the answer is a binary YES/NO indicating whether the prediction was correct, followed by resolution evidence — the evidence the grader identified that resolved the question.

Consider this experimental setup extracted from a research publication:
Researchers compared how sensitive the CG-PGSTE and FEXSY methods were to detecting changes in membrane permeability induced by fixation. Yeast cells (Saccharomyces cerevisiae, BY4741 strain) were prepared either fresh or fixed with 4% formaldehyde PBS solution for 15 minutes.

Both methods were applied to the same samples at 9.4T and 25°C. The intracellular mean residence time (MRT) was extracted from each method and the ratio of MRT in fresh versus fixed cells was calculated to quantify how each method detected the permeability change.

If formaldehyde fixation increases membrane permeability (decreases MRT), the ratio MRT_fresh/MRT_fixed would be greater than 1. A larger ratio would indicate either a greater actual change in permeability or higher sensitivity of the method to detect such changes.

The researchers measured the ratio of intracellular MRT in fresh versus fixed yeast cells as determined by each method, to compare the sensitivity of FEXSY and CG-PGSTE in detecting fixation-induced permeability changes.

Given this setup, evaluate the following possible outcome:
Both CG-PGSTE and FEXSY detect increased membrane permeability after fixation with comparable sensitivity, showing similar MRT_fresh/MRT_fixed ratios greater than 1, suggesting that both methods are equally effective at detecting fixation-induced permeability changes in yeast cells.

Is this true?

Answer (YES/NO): NO